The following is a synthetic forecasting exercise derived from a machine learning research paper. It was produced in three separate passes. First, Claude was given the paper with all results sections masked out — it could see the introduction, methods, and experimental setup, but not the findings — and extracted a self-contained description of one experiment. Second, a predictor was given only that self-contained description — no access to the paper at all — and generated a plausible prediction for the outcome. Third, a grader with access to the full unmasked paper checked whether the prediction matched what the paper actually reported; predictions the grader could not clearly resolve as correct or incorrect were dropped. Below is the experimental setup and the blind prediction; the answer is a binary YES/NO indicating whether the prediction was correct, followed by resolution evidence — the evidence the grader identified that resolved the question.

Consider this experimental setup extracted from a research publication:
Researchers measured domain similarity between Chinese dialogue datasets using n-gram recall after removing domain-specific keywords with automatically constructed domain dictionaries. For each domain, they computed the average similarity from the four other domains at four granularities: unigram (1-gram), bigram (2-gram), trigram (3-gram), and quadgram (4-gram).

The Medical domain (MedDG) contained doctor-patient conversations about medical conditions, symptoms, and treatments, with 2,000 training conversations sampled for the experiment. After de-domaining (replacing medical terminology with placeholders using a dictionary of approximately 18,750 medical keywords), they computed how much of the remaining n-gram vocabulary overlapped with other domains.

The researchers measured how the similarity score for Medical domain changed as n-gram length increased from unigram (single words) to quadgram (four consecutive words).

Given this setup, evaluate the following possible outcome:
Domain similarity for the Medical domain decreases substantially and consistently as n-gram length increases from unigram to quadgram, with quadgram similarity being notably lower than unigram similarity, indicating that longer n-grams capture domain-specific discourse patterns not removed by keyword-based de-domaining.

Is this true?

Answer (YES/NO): YES